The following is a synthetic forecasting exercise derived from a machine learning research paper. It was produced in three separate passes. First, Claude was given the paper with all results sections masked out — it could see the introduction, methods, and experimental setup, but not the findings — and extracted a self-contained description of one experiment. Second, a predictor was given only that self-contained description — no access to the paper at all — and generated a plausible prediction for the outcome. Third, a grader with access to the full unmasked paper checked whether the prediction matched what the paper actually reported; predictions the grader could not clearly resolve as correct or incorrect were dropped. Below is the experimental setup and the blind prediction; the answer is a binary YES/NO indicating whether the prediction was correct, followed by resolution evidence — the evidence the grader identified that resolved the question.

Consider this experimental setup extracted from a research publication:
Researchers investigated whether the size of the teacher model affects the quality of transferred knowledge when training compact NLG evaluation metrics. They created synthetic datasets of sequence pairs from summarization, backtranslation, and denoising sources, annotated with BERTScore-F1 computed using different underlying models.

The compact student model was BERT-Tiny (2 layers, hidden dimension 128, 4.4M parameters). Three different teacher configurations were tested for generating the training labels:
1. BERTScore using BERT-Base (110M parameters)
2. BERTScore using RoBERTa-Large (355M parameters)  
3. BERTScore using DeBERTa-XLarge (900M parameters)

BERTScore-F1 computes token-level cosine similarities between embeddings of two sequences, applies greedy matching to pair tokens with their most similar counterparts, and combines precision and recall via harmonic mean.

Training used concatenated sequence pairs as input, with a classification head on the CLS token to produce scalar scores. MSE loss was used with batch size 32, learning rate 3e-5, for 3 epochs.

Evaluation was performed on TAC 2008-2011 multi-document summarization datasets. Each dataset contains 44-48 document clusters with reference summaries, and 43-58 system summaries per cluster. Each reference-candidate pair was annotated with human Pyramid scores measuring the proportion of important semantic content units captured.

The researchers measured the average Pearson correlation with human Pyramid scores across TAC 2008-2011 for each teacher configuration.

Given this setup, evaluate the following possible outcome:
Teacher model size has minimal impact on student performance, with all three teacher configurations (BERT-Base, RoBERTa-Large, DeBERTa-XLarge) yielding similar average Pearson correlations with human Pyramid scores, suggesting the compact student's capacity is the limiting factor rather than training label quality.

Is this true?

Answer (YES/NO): NO